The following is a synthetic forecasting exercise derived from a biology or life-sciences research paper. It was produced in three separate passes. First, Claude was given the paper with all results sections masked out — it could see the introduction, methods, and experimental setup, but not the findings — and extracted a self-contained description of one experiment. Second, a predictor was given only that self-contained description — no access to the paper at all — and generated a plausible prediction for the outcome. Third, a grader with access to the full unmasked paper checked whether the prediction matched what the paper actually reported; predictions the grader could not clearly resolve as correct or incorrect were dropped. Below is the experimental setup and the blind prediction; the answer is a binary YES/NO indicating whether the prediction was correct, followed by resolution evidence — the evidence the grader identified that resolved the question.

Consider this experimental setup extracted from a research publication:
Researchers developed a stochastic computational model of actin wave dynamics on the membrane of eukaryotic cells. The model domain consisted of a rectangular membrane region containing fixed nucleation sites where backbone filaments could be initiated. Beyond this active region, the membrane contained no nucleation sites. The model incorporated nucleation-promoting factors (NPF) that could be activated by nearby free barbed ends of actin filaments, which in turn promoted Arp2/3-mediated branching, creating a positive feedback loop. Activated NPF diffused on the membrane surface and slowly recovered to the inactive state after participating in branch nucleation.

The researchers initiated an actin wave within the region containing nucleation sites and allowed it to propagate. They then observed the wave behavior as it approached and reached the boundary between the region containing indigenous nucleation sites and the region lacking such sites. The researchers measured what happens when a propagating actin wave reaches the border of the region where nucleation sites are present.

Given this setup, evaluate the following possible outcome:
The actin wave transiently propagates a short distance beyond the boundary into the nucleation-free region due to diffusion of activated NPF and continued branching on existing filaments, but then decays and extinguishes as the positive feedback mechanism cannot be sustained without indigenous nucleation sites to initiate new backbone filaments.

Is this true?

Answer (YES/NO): NO